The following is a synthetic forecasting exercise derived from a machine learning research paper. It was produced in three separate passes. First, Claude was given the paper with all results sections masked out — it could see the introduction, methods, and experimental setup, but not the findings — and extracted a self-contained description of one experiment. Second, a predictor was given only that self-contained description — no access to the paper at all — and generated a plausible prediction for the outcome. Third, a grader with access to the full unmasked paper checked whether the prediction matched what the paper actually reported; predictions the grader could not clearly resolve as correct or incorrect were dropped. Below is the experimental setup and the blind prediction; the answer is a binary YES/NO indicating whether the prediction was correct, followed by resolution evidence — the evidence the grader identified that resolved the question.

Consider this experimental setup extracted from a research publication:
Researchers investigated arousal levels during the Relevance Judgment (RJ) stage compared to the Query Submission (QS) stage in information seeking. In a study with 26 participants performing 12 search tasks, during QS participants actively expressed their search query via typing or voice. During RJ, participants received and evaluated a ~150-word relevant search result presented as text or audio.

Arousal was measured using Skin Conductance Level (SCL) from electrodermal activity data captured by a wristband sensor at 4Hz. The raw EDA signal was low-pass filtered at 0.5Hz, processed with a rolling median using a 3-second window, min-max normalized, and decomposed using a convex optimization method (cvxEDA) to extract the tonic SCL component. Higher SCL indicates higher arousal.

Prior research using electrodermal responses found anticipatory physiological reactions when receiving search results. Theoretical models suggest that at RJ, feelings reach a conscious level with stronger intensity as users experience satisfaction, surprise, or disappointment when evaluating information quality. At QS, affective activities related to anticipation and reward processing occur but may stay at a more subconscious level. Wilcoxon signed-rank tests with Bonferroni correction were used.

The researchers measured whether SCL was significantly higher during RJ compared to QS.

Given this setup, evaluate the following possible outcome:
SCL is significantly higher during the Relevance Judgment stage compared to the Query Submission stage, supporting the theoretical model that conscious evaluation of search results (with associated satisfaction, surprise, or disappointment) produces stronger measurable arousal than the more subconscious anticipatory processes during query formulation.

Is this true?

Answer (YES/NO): YES